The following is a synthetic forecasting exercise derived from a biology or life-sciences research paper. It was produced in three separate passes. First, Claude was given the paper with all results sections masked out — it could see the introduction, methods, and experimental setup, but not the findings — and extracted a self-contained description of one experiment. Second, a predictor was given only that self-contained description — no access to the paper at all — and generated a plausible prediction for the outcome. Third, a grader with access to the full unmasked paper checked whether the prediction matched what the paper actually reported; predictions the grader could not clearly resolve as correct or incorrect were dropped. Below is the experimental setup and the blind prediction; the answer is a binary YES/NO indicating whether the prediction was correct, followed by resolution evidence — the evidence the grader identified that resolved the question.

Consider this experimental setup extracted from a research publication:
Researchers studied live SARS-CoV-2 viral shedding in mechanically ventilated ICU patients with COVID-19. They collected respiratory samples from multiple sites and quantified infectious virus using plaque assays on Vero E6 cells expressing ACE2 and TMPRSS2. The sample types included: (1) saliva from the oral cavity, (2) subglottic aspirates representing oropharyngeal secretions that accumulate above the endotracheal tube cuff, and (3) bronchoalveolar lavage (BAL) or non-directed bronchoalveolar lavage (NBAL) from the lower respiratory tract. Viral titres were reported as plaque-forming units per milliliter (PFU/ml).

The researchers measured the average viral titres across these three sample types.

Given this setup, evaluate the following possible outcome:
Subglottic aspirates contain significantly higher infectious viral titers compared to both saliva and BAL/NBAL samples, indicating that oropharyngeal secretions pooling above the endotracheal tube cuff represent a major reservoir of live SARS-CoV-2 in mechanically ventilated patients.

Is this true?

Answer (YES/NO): YES